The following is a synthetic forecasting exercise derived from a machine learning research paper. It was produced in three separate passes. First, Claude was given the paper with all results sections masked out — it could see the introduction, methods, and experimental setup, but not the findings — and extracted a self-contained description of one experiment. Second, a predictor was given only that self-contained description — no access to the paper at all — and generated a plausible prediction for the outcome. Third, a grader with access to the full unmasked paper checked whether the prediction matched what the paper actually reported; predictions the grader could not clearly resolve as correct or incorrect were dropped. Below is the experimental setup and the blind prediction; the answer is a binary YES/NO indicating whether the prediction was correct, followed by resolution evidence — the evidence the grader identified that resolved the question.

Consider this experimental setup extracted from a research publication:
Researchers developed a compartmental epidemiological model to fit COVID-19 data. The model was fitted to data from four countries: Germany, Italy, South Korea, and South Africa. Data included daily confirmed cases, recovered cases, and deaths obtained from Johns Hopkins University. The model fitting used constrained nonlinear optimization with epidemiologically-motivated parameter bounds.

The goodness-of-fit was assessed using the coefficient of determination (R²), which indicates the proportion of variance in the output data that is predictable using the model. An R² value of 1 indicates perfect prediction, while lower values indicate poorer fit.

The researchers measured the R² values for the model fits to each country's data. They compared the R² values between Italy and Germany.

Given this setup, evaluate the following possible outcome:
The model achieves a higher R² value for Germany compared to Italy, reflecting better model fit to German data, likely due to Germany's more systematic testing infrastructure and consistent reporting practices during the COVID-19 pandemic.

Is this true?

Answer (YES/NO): NO